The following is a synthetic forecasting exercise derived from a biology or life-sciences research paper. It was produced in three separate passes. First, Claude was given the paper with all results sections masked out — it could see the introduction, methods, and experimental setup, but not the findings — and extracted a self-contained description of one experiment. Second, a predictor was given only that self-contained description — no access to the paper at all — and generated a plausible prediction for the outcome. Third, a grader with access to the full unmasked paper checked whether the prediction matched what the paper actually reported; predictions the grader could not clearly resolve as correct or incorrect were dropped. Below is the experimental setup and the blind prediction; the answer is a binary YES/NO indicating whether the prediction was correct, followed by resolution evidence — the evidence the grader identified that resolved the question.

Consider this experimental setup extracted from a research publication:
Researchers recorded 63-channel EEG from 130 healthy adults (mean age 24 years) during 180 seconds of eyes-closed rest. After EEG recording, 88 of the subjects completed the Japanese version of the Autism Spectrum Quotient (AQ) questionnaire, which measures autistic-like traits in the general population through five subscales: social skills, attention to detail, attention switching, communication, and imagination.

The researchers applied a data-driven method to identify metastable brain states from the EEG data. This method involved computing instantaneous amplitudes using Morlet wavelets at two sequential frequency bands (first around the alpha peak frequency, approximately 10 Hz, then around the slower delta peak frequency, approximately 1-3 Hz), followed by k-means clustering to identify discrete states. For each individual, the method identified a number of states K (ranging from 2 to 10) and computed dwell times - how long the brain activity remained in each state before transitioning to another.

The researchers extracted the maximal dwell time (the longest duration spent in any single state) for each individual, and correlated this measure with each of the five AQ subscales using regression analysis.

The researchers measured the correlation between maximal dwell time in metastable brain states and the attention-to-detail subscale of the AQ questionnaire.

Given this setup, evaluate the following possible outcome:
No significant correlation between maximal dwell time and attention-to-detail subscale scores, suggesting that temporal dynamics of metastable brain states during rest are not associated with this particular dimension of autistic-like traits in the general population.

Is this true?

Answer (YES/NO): NO